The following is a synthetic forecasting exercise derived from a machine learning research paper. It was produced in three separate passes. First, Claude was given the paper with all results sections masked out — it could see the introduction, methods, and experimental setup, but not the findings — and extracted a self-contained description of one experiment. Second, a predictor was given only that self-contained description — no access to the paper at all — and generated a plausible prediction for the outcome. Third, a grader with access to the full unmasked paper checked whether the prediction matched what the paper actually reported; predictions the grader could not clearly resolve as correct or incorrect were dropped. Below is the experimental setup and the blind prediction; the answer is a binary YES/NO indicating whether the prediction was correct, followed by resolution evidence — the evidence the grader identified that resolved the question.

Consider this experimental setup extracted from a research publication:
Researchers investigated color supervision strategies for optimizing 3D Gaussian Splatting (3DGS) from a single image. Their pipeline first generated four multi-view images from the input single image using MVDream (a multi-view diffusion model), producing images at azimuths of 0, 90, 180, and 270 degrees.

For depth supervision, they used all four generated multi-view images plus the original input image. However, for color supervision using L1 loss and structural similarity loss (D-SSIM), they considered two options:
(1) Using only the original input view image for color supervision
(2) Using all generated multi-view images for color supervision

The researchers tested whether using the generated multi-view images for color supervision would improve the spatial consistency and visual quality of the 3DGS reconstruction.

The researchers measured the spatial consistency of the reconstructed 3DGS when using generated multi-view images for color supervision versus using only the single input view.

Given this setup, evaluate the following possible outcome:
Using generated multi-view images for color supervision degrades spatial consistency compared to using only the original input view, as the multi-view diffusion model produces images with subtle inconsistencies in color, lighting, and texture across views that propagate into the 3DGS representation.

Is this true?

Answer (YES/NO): NO